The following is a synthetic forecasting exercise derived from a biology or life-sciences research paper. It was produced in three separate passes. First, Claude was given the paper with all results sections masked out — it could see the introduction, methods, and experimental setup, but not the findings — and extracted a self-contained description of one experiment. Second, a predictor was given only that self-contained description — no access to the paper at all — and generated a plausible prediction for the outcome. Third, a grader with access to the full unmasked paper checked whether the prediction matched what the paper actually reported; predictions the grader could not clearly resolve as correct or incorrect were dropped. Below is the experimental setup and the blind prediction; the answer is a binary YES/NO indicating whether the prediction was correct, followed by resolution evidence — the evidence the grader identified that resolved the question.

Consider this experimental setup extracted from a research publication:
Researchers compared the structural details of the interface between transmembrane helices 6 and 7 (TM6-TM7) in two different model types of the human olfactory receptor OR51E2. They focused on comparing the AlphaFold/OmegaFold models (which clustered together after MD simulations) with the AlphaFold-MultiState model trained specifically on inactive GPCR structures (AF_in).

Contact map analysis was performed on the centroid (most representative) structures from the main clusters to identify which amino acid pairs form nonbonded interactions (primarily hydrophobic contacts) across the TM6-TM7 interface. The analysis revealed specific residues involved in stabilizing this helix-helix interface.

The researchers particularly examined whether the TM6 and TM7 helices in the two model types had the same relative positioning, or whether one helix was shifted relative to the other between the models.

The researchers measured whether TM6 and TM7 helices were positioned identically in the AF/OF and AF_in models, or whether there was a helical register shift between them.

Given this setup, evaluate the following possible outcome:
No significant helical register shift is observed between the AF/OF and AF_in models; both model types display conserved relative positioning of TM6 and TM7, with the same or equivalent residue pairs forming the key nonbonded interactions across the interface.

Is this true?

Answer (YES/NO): NO